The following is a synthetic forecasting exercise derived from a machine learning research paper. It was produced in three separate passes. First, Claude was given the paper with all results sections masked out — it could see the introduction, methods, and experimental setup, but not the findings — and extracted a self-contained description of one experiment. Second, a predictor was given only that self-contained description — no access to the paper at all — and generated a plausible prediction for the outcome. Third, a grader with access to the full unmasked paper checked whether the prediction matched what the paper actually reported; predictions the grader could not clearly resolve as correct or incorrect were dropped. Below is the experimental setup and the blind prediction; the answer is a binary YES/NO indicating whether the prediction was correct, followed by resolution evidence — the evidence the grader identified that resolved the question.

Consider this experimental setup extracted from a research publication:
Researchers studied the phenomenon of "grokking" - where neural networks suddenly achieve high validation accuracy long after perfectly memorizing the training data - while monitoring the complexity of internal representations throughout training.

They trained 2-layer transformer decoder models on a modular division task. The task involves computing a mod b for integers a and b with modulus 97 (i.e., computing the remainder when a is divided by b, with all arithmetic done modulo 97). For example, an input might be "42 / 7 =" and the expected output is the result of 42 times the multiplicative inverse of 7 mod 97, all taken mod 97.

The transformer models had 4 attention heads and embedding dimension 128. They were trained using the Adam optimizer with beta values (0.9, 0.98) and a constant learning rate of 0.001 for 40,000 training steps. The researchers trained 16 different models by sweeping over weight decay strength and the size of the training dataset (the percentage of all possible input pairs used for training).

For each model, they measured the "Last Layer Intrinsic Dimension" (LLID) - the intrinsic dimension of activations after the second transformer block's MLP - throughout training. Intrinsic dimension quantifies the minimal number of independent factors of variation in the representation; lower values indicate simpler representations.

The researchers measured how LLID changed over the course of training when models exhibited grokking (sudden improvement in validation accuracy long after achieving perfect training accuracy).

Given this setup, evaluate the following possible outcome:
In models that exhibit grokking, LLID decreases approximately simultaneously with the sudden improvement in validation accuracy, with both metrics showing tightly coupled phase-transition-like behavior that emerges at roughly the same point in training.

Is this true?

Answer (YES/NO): YES